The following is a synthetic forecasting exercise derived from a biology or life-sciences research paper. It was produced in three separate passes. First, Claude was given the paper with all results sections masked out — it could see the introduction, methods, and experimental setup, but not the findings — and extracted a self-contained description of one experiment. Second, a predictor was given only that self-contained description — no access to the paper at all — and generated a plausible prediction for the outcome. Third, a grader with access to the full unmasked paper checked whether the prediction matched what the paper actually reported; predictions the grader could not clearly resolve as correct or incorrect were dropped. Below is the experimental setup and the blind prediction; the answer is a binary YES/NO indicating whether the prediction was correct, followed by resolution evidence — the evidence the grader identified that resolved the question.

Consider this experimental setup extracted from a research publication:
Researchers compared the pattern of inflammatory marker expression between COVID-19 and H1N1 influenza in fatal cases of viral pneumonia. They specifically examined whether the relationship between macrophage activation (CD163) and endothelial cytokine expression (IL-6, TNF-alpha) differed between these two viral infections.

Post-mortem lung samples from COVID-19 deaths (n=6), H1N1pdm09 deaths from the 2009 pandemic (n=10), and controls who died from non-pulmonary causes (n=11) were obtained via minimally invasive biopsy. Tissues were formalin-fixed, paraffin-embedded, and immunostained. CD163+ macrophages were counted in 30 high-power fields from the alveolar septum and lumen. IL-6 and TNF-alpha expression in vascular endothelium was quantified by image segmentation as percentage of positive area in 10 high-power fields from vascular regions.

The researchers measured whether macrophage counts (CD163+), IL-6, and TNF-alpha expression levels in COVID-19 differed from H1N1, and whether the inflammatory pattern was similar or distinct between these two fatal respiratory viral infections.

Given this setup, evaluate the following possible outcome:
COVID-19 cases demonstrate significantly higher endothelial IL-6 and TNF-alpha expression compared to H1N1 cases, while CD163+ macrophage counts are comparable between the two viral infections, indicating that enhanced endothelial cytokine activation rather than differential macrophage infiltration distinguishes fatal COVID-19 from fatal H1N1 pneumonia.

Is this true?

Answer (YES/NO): NO